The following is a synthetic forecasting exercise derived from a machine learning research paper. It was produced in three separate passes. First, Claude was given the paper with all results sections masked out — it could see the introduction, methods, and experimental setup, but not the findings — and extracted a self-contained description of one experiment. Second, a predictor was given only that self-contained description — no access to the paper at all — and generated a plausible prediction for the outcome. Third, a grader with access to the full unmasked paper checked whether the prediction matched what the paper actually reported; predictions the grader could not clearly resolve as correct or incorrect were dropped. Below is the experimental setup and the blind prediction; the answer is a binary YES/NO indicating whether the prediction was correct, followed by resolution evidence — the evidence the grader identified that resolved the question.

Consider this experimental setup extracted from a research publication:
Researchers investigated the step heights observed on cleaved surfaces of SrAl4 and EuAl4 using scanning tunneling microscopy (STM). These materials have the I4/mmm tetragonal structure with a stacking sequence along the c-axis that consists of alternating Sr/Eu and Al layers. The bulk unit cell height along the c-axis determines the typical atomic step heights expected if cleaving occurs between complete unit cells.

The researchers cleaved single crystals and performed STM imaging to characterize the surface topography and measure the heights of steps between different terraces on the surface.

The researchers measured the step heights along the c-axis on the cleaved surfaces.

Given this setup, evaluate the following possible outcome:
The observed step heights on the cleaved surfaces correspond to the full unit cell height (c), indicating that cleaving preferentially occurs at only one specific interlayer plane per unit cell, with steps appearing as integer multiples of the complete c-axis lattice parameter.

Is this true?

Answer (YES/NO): NO